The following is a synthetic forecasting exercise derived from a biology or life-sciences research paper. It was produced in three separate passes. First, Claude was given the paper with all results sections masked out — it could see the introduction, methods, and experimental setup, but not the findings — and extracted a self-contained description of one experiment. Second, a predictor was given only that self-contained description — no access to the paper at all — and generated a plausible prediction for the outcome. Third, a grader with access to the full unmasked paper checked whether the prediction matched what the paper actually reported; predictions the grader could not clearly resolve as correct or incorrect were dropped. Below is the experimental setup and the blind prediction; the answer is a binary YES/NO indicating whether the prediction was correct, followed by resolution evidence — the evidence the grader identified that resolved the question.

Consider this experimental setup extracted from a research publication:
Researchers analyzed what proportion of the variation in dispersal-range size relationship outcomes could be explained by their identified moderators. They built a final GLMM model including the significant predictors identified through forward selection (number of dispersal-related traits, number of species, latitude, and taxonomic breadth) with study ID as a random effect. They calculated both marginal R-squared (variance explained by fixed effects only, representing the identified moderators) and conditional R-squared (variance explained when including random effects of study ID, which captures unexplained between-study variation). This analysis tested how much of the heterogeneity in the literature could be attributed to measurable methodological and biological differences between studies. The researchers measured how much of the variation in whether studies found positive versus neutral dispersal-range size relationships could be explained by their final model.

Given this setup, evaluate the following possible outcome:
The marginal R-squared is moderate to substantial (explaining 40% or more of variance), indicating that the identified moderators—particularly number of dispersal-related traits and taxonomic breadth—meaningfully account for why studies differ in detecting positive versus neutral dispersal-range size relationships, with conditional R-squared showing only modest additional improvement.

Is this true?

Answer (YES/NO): YES